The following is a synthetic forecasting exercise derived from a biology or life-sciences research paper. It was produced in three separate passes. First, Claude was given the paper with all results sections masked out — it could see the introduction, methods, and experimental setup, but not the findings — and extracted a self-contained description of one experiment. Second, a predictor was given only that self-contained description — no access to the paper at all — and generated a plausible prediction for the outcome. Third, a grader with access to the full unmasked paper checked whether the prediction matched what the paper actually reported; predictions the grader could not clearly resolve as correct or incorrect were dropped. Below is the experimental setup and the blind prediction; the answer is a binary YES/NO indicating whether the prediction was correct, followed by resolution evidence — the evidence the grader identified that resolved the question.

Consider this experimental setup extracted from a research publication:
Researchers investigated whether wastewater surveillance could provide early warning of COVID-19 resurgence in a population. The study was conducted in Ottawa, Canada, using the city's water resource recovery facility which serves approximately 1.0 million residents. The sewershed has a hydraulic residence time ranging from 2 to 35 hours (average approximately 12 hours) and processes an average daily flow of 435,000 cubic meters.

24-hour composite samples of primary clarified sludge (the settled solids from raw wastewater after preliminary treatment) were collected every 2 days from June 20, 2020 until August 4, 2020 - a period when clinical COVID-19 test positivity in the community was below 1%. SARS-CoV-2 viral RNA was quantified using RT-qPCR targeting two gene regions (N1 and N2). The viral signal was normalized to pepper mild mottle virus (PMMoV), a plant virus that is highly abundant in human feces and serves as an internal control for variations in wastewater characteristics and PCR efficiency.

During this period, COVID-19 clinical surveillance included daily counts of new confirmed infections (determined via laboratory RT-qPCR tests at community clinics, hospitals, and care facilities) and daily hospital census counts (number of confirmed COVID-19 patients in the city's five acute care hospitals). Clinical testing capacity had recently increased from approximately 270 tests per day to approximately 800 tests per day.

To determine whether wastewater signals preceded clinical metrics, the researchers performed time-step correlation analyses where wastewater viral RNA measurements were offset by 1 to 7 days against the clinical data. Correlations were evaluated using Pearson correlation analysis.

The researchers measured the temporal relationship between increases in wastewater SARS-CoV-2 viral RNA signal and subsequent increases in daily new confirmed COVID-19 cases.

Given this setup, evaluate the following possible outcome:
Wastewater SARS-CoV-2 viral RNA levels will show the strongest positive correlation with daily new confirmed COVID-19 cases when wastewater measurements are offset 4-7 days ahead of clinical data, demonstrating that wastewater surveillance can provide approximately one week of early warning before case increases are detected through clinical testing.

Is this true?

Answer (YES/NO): NO